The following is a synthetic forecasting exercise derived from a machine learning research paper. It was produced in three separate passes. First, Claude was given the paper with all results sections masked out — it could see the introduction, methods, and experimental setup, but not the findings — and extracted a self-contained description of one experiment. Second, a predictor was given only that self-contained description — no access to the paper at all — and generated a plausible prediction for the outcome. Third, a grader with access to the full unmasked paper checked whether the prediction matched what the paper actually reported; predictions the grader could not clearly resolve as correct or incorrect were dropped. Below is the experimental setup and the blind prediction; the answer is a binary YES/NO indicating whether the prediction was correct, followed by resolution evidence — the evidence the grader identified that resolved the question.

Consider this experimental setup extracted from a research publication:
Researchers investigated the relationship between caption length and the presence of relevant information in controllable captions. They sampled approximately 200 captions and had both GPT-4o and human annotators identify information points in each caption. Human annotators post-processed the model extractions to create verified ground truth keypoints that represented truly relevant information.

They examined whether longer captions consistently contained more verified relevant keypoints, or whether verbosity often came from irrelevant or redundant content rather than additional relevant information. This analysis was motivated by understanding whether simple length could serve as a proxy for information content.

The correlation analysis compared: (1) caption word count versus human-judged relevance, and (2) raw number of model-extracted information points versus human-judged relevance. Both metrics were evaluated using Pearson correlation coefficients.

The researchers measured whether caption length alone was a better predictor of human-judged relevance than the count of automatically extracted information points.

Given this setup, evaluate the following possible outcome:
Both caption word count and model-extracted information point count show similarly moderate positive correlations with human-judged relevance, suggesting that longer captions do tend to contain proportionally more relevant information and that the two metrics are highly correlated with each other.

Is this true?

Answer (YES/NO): NO